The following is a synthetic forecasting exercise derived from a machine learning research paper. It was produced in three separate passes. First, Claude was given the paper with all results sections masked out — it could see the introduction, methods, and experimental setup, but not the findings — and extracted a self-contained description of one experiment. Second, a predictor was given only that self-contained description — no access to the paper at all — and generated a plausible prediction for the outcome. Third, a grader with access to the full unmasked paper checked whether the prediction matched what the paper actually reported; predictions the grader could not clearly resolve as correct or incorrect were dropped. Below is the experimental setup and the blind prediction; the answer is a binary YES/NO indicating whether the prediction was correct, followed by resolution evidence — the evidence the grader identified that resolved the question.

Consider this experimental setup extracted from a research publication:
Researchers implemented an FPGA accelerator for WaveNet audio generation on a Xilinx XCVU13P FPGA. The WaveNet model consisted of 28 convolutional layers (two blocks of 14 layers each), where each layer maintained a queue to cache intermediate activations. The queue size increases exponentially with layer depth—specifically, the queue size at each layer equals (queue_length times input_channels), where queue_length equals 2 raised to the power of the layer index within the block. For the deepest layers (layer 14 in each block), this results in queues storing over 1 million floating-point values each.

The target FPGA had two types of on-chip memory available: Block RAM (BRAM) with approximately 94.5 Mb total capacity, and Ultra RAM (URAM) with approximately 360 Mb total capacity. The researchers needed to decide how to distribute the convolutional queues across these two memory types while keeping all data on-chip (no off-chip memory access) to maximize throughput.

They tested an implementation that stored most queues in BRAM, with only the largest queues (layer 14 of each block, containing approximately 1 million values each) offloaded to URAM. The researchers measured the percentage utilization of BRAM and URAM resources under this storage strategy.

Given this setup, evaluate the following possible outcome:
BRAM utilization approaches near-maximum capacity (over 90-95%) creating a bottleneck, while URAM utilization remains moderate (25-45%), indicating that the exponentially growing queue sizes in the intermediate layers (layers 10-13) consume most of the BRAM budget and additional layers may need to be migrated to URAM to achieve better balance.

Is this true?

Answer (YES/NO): NO